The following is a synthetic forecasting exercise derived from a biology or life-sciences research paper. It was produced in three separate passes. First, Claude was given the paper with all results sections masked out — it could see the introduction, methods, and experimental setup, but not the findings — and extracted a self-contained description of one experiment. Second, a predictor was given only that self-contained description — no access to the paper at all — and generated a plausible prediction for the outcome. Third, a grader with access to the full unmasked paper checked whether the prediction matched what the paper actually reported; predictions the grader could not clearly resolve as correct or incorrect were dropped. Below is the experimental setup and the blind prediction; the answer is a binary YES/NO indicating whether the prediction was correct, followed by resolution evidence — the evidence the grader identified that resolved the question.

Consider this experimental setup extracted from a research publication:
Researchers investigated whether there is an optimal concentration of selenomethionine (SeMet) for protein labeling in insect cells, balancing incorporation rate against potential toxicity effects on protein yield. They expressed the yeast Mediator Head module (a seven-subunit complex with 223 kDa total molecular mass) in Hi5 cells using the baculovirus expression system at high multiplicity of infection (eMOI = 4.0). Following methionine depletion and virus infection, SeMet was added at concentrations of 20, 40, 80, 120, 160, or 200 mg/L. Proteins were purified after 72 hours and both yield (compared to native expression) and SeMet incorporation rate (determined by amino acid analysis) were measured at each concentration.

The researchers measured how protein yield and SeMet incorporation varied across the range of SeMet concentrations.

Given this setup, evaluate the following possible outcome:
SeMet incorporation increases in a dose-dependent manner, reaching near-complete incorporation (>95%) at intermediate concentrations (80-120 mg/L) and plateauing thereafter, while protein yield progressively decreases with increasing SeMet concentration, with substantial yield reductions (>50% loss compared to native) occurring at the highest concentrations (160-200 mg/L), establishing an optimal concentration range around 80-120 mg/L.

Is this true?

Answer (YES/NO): NO